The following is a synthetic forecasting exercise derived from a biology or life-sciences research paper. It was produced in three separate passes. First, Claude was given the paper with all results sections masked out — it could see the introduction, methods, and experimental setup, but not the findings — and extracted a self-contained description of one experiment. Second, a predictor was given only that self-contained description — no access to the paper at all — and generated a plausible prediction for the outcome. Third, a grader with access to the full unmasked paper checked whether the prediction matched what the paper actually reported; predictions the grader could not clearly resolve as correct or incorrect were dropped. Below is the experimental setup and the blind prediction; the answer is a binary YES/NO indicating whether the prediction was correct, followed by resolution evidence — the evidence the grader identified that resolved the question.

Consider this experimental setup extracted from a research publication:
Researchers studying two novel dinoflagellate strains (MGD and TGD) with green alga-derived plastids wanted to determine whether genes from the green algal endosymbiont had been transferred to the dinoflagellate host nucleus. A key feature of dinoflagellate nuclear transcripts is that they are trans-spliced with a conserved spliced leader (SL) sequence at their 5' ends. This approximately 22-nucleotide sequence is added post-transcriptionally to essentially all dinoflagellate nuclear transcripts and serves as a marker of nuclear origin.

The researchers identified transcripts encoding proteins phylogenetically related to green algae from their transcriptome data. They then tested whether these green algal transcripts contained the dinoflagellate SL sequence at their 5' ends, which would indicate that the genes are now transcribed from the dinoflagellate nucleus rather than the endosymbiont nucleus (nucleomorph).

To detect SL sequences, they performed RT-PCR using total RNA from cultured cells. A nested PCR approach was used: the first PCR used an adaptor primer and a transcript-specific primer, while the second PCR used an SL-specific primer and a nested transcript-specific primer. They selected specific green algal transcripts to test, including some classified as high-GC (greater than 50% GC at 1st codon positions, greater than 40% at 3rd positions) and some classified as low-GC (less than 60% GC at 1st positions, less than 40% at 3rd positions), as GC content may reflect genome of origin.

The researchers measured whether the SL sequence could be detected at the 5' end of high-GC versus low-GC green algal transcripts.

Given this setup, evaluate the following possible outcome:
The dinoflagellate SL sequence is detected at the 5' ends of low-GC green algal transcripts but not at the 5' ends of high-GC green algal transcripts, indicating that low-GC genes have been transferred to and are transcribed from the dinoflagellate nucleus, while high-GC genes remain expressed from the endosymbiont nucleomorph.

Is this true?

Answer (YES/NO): NO